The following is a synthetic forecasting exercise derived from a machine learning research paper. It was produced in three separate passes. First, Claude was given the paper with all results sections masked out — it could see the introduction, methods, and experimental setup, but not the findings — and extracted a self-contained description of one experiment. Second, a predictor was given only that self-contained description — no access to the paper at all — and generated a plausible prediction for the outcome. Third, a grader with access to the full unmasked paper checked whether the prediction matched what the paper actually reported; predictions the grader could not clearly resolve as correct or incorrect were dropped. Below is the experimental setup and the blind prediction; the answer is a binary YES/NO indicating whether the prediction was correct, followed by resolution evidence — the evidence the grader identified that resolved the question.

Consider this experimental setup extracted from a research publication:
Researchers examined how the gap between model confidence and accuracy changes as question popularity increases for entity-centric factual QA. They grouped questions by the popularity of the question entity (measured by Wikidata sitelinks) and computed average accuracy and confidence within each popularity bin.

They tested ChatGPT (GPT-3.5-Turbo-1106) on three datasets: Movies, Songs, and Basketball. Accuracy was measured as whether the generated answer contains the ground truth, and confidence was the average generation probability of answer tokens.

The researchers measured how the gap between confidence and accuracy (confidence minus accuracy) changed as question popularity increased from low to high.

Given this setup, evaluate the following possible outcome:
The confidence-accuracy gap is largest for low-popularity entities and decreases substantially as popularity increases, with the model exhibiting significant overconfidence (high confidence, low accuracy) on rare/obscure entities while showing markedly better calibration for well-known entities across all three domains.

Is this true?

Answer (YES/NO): YES